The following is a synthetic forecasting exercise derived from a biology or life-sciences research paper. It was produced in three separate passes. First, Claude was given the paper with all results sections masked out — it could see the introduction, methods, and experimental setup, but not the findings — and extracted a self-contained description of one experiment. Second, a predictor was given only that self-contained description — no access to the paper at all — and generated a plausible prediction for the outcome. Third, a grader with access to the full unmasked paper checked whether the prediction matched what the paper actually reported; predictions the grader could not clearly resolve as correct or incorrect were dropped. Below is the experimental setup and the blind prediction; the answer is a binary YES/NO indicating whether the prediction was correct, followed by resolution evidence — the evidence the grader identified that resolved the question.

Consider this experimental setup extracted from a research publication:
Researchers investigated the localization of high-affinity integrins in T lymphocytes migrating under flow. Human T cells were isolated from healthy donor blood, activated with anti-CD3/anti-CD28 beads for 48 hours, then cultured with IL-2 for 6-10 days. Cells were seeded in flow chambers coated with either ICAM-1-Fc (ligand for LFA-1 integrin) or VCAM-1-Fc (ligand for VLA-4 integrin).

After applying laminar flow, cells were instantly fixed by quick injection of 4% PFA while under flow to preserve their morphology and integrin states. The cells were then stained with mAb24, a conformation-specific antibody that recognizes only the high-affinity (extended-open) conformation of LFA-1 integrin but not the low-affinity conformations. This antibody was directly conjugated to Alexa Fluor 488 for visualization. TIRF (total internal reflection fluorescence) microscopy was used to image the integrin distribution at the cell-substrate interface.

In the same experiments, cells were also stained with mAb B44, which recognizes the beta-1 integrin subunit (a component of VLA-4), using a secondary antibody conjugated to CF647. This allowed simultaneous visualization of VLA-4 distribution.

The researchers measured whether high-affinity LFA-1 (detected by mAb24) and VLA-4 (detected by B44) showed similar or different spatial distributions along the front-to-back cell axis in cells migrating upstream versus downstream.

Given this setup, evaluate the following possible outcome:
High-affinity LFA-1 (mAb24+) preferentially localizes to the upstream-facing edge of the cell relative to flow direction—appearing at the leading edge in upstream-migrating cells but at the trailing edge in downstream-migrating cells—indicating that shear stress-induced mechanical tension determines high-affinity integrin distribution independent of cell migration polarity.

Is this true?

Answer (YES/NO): NO